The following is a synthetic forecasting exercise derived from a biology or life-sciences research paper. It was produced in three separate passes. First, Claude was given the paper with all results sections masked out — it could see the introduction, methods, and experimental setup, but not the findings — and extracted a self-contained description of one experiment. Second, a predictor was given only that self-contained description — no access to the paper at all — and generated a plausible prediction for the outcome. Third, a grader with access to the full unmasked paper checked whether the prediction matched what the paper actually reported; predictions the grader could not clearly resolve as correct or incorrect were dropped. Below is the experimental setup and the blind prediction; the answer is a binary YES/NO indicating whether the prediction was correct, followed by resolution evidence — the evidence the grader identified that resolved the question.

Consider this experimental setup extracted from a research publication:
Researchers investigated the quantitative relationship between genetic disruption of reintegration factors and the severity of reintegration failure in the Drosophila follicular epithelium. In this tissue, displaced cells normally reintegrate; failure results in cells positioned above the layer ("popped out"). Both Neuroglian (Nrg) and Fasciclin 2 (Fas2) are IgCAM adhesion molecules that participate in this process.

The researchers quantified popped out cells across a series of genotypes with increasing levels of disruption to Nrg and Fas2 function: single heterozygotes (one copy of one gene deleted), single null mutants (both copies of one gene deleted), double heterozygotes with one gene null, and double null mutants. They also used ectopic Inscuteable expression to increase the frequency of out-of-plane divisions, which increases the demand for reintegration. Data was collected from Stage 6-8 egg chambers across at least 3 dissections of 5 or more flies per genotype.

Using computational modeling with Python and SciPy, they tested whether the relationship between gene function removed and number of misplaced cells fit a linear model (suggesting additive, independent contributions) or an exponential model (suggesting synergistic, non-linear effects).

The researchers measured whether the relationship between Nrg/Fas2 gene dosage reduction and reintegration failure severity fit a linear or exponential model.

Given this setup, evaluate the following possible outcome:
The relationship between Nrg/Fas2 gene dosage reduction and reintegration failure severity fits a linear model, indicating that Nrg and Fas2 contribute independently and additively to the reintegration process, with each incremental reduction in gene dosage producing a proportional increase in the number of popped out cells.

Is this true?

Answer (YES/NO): NO